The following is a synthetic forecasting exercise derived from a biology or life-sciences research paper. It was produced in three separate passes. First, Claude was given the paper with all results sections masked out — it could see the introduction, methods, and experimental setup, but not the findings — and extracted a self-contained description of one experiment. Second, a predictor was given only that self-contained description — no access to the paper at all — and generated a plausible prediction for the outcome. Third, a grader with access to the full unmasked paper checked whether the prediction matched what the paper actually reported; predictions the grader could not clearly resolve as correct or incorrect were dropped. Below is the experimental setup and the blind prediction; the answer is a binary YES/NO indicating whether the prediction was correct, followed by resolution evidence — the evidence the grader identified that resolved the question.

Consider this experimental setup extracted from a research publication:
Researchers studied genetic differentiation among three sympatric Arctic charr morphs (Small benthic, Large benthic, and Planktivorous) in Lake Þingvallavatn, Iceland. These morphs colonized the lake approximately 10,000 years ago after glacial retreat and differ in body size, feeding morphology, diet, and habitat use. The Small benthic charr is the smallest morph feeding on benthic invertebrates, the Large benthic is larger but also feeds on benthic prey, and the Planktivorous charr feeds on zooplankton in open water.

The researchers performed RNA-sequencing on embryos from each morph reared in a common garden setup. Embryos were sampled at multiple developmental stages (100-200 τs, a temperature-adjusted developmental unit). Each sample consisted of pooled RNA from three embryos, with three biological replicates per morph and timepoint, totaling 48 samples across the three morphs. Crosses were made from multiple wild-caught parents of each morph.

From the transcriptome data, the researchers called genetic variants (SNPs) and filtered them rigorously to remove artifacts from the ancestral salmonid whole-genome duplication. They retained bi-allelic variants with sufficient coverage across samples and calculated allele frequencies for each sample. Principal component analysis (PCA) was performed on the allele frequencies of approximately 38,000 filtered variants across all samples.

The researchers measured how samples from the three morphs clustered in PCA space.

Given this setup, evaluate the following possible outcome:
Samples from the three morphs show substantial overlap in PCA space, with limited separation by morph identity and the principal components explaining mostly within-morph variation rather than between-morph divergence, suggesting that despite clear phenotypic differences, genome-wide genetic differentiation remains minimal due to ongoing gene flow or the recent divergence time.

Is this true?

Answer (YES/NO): NO